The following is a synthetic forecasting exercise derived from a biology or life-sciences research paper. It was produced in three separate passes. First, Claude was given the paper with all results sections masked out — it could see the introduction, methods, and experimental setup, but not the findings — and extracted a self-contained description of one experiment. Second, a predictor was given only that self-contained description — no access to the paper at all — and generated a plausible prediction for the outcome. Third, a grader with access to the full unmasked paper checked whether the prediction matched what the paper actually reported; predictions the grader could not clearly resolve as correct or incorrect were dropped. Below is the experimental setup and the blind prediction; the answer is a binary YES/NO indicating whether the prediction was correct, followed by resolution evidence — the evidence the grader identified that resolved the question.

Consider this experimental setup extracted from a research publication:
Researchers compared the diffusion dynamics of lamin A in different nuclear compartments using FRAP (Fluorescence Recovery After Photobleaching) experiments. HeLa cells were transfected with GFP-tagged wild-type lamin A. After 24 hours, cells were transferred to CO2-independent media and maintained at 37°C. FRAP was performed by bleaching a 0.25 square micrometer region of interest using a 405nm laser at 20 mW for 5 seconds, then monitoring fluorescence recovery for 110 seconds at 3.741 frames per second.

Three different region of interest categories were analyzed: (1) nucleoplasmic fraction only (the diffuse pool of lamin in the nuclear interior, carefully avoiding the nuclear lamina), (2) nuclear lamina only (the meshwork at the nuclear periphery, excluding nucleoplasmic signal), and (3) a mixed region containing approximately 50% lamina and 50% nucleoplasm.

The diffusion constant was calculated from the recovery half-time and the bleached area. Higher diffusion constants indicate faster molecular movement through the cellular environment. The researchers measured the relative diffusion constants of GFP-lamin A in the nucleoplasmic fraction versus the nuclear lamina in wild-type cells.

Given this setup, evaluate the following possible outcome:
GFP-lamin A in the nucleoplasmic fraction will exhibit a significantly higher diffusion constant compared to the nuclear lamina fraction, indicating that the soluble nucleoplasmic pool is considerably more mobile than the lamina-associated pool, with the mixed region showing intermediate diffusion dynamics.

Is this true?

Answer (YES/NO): YES